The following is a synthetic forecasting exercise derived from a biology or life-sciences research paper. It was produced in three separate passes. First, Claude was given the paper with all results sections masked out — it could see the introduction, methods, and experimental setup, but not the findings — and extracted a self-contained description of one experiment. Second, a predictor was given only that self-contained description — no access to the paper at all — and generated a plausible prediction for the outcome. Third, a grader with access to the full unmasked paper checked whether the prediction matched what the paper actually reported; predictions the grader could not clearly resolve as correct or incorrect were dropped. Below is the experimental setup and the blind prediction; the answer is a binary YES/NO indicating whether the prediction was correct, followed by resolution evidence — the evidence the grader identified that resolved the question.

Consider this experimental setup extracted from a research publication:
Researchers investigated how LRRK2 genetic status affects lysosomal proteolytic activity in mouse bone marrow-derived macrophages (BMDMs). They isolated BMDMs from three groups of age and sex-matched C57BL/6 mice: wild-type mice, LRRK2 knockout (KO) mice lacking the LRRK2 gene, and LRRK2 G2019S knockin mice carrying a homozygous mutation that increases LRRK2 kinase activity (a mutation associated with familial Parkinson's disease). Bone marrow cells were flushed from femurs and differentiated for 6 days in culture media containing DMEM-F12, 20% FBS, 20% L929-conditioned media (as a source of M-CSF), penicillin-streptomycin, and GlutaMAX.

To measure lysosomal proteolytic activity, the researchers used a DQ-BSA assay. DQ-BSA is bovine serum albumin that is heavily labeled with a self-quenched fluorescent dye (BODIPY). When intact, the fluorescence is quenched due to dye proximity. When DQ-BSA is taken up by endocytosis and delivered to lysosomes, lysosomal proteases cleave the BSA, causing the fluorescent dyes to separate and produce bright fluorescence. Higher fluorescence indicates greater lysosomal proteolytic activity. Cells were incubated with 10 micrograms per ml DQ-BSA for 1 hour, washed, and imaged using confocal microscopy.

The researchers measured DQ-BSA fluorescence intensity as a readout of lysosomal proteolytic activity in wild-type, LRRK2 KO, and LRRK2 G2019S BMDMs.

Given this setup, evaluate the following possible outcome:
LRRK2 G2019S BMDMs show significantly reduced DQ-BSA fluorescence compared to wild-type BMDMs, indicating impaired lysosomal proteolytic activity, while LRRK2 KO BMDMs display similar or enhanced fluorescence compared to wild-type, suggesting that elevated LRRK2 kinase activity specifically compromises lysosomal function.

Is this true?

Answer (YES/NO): YES